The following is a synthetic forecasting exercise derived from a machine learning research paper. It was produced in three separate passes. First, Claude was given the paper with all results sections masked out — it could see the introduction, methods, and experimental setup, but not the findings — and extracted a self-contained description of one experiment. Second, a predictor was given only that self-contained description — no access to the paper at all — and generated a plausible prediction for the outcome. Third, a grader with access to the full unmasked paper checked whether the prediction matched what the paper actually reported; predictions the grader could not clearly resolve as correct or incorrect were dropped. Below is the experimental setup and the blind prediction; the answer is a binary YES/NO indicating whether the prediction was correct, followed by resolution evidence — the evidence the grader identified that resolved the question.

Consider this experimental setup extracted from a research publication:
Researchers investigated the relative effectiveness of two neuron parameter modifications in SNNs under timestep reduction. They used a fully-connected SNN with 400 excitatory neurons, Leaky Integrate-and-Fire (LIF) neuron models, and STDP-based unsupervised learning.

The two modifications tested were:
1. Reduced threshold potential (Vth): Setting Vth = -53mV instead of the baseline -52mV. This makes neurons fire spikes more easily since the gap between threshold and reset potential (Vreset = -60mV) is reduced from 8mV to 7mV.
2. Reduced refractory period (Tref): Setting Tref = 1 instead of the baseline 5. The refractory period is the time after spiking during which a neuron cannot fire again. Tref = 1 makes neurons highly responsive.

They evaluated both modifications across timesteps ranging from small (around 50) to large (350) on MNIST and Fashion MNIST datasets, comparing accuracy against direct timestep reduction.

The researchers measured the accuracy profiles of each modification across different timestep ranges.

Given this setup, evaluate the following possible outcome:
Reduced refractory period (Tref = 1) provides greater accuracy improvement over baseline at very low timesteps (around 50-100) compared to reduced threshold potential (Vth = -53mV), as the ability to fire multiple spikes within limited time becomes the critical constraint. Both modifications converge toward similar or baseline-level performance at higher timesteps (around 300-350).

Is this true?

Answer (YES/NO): NO